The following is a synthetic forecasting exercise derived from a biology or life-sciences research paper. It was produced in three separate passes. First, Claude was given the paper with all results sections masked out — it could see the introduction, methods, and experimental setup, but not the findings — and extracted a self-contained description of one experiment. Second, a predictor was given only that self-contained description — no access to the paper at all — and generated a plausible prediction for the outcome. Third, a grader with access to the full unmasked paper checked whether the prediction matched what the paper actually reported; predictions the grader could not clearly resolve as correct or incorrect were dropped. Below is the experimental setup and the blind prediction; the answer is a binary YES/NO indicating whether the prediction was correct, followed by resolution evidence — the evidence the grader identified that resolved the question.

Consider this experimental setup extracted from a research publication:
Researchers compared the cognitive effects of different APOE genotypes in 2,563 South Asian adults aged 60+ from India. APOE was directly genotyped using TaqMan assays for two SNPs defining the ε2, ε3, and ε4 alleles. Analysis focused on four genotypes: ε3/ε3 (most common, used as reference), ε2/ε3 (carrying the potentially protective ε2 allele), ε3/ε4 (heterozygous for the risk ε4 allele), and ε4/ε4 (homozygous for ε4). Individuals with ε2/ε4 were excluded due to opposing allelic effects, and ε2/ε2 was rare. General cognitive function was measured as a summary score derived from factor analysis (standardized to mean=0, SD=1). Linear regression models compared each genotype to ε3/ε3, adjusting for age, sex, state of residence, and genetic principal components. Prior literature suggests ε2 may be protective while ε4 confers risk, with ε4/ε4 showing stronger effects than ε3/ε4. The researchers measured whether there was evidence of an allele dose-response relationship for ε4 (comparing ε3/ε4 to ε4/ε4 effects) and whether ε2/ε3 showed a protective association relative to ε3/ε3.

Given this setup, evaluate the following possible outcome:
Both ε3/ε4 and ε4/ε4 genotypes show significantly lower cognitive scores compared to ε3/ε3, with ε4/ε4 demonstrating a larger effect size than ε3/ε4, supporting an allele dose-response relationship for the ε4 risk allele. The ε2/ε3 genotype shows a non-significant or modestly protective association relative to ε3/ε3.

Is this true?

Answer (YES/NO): NO